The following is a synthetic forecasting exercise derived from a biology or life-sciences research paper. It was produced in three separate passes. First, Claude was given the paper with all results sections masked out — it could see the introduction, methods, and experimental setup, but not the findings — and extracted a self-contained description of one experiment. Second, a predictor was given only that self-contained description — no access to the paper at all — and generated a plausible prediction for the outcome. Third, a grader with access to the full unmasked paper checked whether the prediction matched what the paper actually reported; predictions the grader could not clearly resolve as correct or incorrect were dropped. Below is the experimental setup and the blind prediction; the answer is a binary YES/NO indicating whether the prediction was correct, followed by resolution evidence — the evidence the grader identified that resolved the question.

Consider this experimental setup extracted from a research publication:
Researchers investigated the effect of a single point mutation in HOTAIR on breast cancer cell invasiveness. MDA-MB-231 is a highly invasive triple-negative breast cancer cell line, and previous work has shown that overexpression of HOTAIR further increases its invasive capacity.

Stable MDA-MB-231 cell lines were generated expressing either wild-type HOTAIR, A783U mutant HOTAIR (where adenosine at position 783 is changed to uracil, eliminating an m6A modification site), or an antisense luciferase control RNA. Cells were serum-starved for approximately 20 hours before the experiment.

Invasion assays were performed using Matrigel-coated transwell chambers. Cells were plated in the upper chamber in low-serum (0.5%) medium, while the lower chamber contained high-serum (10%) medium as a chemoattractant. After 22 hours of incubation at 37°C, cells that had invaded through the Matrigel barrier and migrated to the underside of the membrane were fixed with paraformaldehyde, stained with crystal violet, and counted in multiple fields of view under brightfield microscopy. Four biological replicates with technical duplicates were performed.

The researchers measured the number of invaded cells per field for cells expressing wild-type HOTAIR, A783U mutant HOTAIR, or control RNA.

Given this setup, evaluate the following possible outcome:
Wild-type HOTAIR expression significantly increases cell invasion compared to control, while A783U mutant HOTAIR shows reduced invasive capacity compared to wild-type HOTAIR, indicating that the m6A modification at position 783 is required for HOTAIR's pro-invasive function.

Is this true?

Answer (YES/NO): YES